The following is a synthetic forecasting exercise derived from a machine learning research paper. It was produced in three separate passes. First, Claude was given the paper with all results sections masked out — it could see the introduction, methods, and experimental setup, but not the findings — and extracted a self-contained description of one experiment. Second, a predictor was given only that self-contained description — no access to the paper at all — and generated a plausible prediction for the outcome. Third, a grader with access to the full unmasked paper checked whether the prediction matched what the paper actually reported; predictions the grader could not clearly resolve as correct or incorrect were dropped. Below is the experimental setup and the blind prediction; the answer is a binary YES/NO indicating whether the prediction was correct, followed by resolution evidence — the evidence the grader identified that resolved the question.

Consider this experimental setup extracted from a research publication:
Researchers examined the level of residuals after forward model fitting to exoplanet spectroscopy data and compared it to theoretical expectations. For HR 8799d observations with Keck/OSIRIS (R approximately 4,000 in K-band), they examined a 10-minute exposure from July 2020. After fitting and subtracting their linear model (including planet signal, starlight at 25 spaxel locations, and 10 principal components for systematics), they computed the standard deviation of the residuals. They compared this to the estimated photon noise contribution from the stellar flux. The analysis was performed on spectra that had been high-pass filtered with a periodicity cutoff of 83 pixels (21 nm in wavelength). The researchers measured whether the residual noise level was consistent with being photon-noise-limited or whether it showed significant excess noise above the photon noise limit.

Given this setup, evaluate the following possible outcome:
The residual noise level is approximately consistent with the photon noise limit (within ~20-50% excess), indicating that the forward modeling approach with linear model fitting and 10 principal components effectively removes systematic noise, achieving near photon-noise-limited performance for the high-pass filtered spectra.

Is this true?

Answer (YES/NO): YES